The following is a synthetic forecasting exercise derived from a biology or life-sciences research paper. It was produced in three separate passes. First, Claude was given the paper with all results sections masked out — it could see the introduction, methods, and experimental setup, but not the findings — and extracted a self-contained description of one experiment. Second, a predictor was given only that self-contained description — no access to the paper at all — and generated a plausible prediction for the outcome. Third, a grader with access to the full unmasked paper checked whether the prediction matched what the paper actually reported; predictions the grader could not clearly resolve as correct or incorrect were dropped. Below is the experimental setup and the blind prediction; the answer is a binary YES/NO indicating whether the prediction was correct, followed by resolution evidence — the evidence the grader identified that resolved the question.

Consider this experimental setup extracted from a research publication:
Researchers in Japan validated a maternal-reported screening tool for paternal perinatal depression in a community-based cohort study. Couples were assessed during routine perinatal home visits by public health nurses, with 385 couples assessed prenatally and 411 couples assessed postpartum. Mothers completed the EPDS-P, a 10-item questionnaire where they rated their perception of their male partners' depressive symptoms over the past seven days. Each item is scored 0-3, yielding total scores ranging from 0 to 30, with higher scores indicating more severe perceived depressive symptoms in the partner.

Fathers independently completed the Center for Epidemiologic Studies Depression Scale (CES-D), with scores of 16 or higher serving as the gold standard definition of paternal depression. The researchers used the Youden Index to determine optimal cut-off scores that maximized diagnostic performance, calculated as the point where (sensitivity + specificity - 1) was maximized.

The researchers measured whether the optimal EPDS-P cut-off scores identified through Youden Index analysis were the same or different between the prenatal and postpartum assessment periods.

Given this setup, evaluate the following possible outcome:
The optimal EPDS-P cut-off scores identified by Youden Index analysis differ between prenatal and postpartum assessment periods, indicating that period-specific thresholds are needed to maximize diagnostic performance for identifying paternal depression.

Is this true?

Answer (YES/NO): YES